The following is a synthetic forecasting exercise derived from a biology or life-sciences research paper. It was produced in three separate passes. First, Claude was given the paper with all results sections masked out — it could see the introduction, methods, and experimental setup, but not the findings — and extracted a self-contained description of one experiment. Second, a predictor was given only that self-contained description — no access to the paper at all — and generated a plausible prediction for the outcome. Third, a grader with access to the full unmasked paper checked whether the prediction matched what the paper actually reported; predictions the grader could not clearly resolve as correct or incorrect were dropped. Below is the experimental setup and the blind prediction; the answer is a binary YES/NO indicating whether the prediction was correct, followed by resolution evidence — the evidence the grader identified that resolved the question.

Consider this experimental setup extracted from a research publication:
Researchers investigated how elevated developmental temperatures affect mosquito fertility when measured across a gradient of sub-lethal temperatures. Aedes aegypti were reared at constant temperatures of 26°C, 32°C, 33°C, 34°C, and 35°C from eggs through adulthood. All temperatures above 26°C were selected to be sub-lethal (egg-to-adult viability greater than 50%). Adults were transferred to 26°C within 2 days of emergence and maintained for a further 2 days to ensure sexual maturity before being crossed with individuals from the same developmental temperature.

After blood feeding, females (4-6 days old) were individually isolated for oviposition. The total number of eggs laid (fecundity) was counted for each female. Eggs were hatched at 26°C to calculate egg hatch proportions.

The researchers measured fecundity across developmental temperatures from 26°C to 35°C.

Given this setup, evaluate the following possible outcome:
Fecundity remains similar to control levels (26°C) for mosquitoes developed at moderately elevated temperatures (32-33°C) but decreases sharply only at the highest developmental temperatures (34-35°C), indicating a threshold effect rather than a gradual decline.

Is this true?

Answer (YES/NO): NO